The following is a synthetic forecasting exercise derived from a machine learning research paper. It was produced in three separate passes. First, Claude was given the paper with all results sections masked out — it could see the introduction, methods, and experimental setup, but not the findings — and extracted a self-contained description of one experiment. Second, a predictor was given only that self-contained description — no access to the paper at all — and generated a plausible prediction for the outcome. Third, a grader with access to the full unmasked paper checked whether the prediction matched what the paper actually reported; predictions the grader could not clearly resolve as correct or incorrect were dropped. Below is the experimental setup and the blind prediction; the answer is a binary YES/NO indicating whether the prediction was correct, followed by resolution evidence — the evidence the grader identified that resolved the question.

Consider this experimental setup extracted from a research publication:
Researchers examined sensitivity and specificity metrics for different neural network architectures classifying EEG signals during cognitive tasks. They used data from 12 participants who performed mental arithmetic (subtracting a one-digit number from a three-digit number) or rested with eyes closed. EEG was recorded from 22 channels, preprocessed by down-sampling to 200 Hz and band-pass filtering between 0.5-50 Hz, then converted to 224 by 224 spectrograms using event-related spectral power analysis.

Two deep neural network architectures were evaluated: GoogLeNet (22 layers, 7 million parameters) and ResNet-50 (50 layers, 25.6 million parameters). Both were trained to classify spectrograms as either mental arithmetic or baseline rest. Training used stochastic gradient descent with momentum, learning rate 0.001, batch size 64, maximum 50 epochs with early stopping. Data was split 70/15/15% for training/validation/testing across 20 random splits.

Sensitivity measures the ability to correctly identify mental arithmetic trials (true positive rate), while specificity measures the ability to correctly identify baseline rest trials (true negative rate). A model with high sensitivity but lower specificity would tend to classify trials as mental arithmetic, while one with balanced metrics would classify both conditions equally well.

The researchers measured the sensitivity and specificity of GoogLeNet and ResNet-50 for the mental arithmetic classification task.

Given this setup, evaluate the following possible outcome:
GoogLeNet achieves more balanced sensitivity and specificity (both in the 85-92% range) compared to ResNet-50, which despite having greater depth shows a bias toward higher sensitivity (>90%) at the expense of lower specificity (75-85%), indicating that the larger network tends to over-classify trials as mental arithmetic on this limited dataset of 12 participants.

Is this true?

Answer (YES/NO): NO